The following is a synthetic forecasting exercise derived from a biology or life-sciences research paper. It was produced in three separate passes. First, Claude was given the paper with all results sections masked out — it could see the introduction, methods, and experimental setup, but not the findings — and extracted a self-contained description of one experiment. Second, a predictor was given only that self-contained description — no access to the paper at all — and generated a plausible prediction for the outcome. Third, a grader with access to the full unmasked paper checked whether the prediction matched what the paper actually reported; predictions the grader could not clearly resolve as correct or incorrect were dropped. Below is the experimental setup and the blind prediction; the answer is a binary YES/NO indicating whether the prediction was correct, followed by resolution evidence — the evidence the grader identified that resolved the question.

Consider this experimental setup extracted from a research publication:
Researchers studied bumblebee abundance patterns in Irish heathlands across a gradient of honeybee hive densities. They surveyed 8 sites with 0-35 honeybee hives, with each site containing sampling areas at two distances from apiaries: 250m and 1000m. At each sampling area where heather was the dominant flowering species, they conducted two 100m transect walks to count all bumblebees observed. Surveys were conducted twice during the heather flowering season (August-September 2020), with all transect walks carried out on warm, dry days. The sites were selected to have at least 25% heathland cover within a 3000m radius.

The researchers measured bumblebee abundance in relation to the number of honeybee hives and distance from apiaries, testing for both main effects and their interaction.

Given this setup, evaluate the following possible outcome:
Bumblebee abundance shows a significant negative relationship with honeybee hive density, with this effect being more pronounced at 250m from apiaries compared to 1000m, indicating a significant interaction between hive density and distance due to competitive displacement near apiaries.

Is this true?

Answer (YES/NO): NO